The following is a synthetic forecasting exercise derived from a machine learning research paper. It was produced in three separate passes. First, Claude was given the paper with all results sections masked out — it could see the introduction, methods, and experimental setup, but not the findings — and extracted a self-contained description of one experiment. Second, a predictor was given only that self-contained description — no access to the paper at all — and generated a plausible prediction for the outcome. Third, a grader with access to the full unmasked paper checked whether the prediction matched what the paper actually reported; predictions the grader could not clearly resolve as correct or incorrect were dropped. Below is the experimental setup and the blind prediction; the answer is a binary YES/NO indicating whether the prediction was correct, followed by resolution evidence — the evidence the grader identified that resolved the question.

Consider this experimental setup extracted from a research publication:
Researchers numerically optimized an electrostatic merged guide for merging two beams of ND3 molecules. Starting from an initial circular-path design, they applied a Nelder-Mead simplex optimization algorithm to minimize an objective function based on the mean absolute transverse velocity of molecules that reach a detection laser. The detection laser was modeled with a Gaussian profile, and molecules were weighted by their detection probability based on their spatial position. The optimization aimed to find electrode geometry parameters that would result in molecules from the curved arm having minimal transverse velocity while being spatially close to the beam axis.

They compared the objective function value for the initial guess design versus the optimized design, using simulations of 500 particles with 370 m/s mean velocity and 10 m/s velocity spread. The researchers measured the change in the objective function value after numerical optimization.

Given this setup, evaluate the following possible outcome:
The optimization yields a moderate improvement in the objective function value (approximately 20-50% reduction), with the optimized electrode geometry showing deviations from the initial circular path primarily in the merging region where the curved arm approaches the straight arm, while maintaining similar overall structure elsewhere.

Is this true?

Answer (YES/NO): NO